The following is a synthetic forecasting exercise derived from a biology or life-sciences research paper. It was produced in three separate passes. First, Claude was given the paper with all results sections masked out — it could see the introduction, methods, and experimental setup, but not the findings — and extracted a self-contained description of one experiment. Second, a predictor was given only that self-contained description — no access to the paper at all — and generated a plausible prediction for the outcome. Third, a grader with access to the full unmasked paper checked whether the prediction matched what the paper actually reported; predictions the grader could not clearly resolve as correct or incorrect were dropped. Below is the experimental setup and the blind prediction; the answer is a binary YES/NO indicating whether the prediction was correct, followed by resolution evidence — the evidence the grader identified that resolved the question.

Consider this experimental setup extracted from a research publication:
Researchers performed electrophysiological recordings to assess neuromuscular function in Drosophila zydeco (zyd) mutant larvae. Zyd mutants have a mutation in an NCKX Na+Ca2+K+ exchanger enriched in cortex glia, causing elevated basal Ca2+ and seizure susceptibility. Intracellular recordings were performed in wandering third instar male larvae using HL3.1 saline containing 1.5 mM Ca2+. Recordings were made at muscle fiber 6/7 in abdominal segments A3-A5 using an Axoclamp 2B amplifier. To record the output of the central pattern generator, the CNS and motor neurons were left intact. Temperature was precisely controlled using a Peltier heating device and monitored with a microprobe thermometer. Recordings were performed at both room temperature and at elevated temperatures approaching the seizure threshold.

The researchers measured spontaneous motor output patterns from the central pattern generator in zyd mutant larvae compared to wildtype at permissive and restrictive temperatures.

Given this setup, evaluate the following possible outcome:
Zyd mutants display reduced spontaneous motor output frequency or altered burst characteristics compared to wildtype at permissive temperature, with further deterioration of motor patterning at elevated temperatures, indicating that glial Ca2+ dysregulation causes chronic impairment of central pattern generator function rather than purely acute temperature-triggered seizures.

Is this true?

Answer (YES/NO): NO